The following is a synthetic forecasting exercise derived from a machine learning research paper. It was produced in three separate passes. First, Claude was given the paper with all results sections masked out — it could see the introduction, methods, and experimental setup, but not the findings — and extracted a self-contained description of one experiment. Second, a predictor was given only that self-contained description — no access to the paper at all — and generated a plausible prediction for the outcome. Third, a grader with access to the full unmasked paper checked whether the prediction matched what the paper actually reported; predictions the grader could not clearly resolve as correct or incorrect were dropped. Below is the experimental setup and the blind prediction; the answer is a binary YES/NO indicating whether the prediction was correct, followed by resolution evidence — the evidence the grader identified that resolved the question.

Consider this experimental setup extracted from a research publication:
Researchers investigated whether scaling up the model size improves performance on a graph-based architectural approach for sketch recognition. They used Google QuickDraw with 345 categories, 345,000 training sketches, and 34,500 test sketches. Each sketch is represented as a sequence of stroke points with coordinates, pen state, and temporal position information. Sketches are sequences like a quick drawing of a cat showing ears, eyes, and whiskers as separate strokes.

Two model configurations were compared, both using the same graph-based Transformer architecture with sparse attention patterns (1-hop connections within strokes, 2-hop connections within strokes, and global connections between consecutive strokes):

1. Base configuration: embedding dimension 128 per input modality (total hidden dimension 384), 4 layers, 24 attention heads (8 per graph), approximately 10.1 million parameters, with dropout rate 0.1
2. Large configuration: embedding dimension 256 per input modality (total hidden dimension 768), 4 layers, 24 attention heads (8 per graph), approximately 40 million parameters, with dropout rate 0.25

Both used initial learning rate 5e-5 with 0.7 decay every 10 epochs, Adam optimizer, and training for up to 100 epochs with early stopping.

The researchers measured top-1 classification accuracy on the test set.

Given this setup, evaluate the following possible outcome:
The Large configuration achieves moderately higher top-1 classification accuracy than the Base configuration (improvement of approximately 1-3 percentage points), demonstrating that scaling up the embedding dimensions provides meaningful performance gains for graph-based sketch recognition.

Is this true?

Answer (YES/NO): YES